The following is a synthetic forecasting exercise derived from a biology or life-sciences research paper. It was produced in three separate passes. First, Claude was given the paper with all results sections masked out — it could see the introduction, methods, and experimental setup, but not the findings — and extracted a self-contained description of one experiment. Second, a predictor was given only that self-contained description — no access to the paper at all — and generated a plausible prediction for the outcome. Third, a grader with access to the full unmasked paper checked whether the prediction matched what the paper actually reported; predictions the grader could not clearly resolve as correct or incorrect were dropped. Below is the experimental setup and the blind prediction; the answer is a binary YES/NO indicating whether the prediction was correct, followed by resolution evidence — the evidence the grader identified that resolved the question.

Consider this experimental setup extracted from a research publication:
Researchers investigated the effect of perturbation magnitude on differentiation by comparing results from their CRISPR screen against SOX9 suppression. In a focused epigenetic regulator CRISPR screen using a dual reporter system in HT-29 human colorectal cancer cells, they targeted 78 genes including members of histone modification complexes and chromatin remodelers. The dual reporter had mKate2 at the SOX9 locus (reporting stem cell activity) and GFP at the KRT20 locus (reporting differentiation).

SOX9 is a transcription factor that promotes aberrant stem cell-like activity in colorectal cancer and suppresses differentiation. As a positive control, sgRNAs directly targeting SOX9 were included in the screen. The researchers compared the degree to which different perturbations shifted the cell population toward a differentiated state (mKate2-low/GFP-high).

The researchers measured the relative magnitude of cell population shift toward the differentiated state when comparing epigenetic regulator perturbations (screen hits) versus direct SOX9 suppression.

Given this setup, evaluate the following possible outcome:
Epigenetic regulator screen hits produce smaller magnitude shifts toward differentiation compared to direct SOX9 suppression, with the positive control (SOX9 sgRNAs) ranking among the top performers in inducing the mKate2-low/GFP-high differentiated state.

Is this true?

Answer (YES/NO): YES